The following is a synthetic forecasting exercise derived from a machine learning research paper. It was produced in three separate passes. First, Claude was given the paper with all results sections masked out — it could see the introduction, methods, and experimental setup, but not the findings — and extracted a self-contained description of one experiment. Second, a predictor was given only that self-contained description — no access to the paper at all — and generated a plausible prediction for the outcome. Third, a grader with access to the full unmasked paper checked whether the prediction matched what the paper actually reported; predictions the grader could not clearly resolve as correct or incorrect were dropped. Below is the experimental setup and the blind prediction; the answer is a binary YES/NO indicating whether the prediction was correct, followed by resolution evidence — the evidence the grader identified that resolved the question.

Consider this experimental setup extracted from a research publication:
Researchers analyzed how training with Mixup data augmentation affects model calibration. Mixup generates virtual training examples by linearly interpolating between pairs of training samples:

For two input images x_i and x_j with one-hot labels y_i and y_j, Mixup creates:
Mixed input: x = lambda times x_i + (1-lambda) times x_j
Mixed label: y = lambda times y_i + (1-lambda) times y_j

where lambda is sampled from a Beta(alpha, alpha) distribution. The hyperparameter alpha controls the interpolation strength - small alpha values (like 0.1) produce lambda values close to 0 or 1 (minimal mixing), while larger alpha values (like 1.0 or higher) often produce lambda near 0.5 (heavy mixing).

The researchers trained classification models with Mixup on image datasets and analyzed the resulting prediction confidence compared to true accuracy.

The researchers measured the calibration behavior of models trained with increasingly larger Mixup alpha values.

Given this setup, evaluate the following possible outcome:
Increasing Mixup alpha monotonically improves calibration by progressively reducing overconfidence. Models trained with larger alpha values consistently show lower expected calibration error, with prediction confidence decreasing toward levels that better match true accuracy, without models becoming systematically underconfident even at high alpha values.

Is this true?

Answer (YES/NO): NO